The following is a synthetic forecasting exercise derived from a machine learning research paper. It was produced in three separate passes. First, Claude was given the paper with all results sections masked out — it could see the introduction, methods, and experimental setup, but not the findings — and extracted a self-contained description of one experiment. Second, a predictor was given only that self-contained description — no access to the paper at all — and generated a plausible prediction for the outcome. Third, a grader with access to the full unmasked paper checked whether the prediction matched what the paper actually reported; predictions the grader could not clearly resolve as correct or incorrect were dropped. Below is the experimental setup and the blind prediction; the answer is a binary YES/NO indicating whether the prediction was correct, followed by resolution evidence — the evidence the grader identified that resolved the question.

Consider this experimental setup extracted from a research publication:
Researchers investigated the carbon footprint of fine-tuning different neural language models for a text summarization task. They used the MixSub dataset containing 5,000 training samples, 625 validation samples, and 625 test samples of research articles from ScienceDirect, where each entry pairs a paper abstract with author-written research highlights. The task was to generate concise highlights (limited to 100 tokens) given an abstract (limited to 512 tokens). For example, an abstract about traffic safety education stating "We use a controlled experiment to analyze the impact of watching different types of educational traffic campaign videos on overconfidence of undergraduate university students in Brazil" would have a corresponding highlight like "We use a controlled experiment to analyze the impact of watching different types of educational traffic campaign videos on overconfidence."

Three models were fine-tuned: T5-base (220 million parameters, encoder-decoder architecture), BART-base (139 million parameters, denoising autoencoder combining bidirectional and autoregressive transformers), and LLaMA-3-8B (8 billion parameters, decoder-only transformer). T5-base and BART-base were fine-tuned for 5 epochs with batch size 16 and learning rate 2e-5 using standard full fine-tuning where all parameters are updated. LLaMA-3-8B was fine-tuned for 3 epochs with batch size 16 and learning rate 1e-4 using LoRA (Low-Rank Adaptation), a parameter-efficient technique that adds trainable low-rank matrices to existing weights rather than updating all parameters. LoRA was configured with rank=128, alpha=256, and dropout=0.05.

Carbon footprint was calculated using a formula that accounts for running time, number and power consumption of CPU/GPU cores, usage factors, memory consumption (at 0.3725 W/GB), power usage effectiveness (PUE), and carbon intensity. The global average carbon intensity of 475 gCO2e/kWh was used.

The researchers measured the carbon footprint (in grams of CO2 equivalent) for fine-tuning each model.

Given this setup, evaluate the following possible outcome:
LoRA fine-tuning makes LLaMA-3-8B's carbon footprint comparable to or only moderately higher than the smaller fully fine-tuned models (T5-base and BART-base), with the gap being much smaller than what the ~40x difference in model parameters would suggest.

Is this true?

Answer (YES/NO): NO